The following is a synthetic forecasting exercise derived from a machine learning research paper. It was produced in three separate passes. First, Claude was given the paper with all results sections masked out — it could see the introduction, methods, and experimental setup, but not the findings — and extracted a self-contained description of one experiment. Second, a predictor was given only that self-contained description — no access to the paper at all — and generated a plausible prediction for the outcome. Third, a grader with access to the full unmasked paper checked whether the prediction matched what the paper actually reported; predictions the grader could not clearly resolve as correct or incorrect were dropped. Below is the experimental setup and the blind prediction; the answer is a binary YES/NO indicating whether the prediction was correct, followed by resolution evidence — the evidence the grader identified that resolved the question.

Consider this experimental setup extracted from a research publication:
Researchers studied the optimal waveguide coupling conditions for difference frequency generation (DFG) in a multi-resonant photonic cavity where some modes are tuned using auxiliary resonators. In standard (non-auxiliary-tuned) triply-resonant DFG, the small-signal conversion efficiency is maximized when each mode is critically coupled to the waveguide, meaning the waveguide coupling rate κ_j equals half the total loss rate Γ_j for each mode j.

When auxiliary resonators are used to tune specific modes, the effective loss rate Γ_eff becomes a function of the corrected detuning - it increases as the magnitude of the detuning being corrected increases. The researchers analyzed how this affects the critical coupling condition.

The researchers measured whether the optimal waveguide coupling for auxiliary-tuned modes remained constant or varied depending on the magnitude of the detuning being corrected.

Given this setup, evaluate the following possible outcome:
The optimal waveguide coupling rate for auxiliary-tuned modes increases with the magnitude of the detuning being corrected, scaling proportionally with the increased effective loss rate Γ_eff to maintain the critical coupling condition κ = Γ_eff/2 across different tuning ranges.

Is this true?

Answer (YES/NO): YES